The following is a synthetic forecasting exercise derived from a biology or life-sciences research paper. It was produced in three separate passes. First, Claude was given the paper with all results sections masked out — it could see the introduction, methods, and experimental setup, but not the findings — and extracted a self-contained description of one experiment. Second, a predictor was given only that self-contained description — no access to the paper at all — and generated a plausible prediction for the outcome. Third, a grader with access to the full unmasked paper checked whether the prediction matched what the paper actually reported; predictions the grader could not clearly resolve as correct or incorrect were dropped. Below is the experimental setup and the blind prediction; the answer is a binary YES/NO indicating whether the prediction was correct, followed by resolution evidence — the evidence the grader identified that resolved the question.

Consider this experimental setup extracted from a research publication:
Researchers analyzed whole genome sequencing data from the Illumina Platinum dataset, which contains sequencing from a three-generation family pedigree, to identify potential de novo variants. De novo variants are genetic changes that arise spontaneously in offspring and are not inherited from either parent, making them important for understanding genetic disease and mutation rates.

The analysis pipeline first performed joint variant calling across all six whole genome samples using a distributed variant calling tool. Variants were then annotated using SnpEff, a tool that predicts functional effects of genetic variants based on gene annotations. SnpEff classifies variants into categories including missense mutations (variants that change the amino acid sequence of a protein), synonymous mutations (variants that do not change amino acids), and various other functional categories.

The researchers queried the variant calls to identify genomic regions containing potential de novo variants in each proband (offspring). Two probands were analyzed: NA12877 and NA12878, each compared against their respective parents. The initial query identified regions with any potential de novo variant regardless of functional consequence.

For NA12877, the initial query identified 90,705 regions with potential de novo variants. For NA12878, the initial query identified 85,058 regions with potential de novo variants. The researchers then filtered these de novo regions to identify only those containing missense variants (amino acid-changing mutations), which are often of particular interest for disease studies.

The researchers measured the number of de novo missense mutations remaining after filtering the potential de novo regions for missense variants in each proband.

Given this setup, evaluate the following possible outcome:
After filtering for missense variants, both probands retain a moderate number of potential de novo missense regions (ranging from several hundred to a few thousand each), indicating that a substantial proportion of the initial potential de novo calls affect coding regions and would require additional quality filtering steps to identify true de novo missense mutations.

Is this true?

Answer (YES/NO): NO